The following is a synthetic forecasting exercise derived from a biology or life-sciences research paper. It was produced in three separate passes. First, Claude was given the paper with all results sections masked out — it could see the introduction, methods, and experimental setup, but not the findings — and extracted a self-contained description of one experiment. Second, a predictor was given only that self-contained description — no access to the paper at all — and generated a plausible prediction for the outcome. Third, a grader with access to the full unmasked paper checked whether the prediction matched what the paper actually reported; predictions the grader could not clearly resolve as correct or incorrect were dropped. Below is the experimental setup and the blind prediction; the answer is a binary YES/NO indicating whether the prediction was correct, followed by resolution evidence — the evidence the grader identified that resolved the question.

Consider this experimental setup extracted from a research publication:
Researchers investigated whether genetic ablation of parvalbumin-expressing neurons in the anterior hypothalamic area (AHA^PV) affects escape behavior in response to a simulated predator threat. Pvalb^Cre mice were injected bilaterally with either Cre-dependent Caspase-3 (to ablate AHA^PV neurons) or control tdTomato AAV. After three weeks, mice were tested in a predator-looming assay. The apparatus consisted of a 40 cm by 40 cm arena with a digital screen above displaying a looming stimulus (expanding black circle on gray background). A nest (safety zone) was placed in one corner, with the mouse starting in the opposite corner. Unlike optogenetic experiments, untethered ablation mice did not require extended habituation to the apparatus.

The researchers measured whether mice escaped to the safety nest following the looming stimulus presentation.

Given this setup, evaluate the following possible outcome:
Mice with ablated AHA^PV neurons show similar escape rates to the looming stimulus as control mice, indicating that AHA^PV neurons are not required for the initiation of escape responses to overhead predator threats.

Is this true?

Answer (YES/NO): NO